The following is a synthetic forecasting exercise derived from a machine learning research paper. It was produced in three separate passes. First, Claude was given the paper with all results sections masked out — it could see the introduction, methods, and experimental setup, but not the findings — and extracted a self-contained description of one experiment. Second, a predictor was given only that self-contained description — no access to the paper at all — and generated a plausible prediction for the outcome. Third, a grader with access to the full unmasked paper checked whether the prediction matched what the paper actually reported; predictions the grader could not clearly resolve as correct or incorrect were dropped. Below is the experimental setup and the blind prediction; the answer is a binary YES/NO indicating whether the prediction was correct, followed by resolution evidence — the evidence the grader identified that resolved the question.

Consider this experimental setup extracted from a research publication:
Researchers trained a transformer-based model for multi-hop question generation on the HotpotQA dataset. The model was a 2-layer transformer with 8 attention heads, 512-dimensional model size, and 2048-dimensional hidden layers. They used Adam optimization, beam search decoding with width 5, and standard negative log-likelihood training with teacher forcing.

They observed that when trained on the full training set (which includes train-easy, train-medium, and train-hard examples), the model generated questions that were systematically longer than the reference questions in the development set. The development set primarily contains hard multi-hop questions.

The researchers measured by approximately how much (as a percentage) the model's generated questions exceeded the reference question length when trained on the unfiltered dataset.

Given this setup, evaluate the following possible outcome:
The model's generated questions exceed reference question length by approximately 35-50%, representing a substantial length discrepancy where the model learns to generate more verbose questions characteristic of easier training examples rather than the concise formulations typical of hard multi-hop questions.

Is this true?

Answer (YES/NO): NO